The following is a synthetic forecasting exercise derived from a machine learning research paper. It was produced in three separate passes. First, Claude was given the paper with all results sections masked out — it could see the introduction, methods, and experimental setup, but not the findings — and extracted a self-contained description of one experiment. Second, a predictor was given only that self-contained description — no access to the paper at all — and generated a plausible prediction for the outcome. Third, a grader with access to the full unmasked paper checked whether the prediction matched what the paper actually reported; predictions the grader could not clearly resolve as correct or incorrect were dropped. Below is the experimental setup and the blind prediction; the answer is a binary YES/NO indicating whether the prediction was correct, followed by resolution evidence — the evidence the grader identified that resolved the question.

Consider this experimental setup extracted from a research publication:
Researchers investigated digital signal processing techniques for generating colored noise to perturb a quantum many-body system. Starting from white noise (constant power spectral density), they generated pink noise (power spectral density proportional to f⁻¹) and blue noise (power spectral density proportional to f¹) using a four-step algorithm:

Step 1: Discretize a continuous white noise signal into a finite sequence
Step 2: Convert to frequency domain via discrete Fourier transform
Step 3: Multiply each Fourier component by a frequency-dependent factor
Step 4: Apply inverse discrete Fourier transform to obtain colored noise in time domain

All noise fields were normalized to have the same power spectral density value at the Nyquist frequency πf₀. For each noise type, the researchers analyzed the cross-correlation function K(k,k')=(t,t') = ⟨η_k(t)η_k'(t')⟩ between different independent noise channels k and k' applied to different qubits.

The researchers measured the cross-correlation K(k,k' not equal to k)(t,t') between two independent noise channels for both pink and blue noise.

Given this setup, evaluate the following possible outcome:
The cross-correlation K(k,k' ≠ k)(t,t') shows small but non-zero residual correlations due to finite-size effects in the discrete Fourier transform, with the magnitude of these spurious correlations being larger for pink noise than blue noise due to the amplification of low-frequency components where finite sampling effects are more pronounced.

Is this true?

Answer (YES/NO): NO